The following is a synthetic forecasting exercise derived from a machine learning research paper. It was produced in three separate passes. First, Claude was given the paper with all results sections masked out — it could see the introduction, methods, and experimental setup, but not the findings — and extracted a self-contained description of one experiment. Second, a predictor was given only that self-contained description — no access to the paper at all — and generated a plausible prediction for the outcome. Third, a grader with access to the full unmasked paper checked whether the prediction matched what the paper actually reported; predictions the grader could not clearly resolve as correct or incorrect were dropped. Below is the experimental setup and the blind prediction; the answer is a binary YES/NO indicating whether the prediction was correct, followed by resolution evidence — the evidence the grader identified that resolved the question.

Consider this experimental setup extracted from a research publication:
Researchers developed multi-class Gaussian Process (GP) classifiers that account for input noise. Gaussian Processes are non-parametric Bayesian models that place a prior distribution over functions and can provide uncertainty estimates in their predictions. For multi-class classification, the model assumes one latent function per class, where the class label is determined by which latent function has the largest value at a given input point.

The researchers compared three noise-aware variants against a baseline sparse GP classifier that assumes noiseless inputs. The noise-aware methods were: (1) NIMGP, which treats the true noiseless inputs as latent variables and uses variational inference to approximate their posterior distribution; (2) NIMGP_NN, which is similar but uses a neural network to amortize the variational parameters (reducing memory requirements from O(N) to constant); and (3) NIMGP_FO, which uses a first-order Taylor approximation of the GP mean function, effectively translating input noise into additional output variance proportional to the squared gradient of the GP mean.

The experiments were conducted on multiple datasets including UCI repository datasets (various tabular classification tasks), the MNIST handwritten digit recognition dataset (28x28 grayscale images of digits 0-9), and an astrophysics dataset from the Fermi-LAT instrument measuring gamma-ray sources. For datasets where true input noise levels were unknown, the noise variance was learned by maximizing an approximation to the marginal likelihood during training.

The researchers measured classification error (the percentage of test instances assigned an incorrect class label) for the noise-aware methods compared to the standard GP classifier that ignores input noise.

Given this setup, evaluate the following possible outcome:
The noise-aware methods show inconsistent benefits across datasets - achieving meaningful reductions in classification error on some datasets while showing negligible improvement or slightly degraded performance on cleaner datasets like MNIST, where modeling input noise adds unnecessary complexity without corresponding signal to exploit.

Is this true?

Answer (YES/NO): NO